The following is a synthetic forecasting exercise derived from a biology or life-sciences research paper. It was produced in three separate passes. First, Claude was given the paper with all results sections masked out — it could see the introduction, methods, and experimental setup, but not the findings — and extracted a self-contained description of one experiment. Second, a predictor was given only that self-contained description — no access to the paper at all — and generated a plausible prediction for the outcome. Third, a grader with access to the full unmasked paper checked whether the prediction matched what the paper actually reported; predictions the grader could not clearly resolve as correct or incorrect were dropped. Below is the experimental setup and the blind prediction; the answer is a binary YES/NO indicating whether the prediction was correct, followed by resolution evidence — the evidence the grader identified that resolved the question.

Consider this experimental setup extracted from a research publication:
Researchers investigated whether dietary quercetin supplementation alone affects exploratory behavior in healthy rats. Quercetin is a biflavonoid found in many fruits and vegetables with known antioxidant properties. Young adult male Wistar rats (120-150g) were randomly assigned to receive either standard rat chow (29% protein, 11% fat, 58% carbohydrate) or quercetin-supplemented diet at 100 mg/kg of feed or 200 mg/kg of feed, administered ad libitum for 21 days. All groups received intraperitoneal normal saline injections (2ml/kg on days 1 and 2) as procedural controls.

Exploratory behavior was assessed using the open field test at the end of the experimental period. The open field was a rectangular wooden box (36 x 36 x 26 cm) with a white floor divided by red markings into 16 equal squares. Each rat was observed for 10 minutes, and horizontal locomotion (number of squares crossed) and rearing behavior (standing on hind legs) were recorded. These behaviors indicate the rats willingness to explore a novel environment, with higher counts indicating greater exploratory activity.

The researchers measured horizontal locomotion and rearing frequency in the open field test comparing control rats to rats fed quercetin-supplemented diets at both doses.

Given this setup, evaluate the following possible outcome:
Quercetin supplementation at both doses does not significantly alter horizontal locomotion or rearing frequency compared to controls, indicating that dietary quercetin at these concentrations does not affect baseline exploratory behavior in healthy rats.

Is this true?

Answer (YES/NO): NO